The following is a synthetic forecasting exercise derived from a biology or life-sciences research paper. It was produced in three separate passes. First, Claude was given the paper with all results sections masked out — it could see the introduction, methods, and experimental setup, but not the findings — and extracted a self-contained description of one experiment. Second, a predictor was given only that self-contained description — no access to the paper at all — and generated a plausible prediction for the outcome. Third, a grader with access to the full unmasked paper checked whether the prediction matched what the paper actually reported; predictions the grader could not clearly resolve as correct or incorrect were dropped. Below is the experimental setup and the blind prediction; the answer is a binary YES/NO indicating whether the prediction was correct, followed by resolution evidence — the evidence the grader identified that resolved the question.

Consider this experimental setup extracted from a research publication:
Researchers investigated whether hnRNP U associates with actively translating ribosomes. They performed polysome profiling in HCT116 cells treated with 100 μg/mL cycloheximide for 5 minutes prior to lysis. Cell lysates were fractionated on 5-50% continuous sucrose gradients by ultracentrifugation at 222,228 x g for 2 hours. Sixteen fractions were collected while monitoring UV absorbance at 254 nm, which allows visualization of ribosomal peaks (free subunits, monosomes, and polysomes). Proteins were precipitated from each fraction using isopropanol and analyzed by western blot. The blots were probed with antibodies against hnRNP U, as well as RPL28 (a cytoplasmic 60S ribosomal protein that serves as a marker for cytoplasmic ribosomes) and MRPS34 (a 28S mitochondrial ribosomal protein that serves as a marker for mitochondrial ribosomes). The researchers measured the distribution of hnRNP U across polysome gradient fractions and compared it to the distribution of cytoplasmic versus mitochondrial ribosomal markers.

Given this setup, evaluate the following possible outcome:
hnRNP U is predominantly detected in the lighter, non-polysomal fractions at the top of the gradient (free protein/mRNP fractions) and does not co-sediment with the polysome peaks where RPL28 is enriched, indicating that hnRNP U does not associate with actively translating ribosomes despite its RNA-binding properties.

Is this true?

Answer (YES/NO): NO